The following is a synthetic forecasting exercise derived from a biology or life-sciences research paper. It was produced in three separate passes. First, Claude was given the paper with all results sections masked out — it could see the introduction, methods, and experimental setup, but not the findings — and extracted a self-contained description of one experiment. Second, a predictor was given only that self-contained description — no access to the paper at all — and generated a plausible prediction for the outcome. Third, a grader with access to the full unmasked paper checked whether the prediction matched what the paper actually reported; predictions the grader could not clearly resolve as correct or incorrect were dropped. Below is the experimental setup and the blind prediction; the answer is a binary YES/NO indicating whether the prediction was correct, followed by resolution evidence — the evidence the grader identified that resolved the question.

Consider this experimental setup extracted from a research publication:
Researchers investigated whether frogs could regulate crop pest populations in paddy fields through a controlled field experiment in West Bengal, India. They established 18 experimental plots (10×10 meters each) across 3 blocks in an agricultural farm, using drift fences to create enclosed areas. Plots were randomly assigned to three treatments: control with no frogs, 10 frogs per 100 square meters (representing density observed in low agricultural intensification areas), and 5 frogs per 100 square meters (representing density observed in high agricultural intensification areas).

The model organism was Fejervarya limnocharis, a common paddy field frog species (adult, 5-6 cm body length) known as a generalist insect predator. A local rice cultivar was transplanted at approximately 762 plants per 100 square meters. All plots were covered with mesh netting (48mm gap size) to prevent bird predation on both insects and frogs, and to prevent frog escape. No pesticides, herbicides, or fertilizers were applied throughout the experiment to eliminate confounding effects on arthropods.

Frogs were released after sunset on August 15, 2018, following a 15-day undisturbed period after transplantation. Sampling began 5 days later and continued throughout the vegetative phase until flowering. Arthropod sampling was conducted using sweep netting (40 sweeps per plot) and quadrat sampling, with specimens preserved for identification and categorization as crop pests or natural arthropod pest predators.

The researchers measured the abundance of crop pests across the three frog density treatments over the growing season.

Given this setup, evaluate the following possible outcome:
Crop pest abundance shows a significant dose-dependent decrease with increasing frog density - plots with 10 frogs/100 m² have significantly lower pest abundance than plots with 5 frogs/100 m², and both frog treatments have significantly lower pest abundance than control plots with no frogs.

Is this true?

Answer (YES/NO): NO